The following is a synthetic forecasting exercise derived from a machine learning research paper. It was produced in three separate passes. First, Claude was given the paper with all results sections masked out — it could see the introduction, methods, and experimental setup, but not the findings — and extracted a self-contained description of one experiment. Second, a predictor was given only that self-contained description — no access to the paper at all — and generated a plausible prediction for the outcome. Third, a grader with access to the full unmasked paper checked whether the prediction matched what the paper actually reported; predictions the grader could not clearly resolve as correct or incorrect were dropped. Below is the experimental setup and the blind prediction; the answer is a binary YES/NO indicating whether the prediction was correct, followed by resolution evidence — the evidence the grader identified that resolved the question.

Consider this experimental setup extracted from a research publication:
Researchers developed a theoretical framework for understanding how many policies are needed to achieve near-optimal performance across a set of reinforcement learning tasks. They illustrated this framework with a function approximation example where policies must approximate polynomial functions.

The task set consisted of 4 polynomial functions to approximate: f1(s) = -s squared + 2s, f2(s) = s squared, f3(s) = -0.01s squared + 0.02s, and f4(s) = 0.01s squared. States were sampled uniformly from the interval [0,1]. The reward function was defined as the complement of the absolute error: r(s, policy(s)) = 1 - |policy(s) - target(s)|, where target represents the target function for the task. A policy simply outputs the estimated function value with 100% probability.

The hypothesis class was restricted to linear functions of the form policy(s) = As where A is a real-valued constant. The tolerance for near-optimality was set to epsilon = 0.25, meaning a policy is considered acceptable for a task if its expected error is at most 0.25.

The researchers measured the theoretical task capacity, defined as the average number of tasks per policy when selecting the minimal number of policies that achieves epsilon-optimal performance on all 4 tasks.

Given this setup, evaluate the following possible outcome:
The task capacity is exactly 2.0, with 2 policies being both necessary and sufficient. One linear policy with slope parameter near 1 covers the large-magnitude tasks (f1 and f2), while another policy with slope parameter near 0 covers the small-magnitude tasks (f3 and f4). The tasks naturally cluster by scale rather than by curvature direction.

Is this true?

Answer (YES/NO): YES